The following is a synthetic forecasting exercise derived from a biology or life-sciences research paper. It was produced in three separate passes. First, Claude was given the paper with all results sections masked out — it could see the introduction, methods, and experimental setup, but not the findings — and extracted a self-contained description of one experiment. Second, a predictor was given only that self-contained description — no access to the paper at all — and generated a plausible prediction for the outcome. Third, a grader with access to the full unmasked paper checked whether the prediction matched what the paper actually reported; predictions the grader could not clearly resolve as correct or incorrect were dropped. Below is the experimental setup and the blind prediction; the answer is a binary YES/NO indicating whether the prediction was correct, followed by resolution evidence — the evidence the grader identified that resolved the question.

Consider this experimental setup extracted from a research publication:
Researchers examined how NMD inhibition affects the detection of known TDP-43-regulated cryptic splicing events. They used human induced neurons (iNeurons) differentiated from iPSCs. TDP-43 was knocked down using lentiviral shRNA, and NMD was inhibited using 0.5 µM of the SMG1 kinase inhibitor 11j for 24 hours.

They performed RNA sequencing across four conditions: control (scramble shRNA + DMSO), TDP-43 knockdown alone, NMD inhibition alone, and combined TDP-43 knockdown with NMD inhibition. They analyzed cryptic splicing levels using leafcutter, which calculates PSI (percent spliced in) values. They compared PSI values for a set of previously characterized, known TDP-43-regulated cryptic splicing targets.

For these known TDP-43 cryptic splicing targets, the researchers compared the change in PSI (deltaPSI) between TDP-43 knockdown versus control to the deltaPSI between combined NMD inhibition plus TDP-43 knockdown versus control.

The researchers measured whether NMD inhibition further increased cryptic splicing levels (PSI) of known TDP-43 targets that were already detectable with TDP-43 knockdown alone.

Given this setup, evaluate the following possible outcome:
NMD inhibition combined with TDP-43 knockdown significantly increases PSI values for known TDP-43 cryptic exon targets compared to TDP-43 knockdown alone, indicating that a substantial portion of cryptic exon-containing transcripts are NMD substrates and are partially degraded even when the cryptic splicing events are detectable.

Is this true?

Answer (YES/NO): YES